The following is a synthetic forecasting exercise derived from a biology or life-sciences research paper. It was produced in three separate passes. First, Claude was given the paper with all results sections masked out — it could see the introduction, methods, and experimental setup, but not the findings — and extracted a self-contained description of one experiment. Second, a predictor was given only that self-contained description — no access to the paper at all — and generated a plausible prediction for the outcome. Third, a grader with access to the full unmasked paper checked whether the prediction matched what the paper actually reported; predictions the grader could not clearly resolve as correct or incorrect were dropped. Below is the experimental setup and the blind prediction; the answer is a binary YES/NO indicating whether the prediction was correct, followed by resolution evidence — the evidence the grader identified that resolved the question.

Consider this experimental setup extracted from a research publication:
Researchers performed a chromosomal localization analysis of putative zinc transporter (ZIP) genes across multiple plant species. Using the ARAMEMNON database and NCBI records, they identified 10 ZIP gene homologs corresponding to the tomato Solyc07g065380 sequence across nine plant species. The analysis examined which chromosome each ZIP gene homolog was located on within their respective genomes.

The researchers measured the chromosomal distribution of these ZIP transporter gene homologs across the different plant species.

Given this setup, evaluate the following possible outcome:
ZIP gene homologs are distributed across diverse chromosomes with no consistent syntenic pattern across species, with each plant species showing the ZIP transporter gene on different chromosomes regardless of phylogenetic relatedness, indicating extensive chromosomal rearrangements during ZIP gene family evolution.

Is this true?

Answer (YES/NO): NO